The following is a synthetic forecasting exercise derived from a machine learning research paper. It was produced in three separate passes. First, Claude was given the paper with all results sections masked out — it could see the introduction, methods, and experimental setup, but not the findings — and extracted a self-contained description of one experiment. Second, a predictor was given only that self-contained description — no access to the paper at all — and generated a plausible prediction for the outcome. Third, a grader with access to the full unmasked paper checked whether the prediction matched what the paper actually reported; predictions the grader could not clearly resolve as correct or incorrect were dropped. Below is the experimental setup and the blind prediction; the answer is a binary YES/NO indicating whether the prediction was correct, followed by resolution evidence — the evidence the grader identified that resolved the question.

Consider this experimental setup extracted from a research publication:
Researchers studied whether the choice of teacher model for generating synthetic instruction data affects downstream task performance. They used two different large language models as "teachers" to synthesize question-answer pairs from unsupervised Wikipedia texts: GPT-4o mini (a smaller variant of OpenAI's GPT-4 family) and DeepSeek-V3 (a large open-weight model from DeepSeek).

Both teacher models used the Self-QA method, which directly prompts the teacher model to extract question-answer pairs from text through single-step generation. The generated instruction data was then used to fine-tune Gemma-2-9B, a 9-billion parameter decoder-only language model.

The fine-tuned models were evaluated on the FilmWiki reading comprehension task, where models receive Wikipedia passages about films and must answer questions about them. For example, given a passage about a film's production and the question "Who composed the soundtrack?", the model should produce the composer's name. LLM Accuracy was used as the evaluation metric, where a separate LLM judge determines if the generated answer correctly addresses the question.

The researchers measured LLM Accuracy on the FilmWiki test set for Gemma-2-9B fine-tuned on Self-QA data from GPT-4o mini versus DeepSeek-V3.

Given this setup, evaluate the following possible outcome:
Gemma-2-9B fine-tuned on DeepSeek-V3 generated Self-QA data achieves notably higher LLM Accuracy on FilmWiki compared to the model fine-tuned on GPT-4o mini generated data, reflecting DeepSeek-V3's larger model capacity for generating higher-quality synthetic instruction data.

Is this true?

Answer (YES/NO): YES